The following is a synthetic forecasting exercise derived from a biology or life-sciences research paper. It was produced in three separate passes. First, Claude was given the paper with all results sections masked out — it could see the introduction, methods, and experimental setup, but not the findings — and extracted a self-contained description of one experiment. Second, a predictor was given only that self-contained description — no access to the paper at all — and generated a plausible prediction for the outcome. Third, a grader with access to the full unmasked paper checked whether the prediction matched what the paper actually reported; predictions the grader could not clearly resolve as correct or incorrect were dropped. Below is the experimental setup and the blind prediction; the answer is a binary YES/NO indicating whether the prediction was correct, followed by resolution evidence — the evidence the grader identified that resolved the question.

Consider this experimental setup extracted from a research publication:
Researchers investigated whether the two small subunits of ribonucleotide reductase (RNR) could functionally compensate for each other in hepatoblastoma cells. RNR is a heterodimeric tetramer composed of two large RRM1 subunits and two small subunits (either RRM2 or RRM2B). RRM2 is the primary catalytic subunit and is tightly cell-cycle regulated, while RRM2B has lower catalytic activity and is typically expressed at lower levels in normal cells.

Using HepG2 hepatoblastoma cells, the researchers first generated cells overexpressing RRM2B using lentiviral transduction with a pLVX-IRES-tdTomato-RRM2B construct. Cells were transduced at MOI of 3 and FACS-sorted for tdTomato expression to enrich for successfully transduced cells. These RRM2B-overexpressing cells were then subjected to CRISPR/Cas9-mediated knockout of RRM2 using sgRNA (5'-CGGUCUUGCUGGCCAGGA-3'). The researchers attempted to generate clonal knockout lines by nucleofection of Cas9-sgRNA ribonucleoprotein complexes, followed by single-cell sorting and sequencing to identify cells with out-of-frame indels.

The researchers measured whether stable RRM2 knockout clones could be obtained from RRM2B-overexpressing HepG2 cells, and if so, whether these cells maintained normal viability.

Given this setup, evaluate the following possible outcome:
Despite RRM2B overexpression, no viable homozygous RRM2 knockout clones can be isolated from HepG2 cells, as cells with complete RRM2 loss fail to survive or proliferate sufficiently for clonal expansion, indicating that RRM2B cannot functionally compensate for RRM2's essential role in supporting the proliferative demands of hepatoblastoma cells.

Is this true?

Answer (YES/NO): YES